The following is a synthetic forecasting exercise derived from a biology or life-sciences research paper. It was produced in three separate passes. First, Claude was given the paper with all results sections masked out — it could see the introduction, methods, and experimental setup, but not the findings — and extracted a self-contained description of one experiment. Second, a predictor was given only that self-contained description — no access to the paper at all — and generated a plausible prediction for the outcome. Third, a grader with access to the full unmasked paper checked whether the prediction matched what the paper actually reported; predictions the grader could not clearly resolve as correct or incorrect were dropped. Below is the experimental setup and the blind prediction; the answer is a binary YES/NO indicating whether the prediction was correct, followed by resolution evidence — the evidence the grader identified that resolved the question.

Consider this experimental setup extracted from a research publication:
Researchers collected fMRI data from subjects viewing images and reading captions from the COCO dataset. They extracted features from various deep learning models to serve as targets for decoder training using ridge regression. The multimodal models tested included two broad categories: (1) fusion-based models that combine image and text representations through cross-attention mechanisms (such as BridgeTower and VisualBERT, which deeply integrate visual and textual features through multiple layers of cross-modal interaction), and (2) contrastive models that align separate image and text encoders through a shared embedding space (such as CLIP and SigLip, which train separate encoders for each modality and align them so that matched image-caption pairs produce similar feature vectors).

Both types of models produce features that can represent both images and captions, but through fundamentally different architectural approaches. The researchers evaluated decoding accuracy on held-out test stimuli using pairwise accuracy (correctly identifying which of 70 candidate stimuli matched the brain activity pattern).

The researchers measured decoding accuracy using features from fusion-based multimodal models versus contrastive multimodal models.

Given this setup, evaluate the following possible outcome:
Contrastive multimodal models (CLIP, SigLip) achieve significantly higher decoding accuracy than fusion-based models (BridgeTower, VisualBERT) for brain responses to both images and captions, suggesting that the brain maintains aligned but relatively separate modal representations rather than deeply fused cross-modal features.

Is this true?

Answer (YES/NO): NO